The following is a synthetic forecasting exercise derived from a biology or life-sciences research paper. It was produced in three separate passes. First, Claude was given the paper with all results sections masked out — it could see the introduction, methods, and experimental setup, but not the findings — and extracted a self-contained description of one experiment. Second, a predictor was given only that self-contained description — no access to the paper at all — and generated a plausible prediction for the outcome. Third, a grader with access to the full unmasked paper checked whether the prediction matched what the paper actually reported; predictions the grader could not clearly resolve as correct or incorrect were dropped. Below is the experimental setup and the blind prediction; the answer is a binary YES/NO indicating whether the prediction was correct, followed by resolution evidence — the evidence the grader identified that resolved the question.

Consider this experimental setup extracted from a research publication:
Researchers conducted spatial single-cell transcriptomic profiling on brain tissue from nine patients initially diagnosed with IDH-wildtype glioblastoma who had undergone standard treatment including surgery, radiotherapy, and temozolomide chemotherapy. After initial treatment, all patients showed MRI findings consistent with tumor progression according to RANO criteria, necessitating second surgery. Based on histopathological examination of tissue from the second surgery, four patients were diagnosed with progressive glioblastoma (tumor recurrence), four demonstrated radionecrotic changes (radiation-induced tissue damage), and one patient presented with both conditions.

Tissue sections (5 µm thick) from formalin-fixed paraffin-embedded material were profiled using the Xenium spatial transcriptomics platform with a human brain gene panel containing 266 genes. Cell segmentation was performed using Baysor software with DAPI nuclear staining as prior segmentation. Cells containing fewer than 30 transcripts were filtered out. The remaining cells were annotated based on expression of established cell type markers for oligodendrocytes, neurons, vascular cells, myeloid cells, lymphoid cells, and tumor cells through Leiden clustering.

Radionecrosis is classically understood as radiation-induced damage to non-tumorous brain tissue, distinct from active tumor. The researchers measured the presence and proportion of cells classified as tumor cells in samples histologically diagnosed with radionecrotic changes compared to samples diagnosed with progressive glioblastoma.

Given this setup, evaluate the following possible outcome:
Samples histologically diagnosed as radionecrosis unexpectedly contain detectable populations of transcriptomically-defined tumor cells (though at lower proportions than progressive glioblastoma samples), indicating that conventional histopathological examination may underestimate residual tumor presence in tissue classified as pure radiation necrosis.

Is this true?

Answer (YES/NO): NO